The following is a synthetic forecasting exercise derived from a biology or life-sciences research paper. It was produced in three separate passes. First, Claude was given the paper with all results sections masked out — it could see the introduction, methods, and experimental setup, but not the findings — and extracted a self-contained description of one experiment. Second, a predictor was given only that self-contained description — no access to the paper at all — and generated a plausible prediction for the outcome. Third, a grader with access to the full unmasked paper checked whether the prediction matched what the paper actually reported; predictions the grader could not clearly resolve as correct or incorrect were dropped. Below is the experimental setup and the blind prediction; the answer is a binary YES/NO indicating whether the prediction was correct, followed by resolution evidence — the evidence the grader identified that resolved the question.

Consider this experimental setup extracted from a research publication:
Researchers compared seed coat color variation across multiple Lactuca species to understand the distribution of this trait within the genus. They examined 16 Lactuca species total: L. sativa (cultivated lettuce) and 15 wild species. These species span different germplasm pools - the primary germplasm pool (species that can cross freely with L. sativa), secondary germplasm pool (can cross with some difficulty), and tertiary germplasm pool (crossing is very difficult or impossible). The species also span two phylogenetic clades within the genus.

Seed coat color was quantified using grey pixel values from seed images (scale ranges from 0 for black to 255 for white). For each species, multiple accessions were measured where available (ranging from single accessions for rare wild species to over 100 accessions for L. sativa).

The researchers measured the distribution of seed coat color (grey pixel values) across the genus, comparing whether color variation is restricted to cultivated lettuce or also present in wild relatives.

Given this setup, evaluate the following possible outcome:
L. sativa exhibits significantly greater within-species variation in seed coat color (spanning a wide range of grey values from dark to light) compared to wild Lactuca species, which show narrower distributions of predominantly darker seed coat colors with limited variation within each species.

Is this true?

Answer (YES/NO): YES